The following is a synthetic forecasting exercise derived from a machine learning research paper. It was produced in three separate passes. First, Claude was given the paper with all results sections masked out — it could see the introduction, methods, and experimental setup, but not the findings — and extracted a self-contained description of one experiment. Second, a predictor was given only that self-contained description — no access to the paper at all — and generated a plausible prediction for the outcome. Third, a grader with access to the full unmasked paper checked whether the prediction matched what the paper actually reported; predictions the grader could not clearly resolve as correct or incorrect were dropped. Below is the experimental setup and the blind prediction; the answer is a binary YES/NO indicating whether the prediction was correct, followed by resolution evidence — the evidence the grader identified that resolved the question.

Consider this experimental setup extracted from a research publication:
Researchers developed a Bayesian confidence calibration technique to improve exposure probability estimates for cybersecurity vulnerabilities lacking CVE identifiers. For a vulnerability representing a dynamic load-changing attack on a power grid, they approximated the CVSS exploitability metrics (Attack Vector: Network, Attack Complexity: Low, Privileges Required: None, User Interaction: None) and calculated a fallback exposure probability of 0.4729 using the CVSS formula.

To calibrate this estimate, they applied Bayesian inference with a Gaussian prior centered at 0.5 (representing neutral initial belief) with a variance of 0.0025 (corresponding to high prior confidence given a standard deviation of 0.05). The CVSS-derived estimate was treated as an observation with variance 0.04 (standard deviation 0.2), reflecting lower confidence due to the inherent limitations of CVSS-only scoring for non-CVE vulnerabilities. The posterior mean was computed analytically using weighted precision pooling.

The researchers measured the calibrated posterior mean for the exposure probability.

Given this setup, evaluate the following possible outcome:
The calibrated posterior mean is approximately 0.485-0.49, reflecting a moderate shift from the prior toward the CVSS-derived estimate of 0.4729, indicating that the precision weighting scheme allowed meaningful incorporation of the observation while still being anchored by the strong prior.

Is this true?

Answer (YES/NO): NO